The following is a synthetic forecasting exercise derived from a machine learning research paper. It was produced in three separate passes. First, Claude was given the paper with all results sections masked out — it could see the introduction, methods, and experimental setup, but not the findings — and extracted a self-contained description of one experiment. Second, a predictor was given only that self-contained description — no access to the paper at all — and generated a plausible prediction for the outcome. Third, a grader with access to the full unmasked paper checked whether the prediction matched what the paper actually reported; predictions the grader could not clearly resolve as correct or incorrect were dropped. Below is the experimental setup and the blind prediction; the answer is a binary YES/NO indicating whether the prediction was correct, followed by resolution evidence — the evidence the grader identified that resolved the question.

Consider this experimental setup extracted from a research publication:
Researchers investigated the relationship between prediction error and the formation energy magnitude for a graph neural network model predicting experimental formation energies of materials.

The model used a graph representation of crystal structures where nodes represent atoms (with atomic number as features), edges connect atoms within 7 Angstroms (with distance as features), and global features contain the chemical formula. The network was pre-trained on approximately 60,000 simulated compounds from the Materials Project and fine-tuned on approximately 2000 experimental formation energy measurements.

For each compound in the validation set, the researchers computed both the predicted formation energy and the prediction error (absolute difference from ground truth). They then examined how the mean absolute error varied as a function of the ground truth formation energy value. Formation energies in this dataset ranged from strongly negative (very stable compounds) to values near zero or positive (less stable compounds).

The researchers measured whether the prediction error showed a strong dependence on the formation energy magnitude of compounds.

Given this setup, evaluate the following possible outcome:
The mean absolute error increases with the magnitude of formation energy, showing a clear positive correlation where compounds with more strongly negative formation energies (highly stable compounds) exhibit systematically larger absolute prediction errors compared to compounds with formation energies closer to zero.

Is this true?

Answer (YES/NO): NO